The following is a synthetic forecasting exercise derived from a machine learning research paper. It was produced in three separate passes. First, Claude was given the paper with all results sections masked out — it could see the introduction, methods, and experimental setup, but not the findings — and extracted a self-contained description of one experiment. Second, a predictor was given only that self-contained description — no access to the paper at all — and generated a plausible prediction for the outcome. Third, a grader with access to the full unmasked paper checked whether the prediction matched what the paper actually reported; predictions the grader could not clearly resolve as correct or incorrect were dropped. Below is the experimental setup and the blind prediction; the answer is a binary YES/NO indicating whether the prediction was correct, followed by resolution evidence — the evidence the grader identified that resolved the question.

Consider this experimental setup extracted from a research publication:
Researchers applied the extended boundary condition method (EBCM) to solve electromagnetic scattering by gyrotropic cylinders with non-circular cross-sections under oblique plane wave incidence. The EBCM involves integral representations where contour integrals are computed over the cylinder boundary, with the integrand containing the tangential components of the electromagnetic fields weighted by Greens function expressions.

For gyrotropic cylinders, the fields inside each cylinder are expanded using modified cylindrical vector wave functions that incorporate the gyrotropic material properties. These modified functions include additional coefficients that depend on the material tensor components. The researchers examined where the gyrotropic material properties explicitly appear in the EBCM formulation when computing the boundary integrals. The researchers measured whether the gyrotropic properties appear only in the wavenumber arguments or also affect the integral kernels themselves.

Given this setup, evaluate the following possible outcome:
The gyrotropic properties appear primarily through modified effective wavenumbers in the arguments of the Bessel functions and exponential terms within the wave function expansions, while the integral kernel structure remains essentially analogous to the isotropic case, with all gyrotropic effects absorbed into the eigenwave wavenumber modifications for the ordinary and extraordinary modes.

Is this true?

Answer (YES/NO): NO